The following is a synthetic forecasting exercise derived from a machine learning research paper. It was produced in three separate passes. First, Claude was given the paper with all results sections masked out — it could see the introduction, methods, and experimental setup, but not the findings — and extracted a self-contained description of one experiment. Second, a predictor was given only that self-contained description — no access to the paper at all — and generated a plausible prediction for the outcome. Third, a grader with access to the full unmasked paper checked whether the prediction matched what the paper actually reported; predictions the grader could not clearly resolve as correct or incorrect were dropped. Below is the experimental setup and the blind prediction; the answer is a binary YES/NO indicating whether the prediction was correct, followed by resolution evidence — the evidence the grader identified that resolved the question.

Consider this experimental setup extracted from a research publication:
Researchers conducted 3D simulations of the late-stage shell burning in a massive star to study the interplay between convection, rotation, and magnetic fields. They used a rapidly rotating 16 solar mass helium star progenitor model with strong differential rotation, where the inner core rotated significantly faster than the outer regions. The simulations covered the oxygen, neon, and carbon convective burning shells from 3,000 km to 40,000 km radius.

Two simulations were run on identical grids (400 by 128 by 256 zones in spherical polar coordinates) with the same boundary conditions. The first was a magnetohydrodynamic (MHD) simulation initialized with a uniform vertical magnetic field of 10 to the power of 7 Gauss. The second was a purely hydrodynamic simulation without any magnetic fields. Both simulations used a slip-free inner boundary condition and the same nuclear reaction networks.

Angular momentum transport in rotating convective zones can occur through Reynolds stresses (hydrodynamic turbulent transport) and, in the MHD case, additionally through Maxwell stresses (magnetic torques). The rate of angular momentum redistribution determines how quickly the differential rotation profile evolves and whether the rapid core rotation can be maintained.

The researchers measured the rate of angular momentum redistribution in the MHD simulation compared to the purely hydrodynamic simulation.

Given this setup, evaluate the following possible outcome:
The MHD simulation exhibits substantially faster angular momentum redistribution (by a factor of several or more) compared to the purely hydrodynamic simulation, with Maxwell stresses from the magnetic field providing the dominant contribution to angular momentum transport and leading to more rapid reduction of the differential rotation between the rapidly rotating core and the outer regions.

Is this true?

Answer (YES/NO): YES